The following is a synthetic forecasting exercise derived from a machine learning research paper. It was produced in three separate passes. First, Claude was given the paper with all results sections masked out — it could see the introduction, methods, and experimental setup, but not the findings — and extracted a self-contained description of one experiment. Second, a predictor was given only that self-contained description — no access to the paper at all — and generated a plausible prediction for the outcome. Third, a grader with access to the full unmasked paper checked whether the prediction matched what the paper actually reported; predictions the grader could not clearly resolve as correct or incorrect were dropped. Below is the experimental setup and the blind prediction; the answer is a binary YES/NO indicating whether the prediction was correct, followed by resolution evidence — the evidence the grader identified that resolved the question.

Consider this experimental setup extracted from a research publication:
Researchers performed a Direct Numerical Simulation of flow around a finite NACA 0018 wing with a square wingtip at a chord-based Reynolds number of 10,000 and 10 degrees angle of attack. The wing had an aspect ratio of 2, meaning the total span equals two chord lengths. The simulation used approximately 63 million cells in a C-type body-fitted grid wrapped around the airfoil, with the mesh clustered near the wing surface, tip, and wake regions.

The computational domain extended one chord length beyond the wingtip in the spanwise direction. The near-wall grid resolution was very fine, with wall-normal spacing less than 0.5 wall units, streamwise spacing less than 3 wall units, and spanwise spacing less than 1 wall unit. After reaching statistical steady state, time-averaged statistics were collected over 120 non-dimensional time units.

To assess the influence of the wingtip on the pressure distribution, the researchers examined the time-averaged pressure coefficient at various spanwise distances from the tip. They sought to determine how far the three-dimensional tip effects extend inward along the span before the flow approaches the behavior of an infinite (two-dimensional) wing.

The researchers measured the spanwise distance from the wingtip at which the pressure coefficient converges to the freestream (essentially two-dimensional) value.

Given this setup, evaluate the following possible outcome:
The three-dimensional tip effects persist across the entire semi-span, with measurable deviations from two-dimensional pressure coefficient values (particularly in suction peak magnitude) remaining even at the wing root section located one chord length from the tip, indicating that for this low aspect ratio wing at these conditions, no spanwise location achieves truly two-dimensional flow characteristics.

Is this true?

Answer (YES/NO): NO